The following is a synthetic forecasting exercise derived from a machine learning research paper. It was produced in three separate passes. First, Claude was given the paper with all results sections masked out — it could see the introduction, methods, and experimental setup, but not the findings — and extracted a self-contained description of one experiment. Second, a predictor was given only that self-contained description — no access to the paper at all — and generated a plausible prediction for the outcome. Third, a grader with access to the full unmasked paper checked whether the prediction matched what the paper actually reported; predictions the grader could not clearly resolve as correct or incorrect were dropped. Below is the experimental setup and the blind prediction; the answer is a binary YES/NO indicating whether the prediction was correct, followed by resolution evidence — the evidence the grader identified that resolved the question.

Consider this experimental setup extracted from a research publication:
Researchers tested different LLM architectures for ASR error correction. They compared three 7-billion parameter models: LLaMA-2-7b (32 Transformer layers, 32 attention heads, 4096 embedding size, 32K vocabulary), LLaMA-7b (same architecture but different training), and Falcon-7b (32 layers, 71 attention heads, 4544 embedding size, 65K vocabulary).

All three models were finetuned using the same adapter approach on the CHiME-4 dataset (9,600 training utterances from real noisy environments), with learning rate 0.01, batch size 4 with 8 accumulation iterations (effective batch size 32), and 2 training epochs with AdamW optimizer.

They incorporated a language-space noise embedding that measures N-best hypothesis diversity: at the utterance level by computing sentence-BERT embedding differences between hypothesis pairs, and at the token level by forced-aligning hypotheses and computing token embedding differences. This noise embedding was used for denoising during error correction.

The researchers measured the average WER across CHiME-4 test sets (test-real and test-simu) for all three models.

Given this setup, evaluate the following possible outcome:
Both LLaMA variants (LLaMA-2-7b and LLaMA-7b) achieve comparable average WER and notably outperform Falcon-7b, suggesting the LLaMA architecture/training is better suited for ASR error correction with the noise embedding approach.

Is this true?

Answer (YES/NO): YES